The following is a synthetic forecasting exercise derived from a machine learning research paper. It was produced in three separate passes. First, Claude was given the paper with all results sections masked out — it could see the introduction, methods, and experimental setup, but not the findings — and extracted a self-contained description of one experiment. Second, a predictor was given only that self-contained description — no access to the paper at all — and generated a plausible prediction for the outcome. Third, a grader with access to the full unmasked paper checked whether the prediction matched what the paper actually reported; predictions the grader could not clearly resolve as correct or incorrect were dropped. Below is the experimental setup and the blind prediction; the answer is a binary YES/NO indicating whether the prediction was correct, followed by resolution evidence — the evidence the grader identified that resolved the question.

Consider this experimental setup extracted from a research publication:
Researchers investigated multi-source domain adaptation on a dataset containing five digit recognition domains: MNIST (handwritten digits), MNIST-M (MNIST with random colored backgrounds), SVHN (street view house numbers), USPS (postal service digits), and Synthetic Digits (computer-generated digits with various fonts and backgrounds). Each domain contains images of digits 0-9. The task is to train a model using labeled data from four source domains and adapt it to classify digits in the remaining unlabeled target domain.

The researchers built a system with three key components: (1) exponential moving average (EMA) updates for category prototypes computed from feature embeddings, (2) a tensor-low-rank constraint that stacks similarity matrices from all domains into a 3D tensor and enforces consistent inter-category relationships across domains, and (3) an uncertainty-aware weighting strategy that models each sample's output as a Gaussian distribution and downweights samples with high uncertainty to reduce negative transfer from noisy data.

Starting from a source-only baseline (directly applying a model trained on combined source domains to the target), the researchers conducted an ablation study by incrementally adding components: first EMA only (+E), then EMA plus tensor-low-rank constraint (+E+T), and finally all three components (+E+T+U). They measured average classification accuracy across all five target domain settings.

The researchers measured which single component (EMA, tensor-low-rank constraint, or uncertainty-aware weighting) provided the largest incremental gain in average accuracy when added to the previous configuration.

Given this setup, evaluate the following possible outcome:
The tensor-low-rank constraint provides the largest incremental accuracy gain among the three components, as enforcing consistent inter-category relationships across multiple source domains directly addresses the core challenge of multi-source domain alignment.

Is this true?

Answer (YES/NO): YES